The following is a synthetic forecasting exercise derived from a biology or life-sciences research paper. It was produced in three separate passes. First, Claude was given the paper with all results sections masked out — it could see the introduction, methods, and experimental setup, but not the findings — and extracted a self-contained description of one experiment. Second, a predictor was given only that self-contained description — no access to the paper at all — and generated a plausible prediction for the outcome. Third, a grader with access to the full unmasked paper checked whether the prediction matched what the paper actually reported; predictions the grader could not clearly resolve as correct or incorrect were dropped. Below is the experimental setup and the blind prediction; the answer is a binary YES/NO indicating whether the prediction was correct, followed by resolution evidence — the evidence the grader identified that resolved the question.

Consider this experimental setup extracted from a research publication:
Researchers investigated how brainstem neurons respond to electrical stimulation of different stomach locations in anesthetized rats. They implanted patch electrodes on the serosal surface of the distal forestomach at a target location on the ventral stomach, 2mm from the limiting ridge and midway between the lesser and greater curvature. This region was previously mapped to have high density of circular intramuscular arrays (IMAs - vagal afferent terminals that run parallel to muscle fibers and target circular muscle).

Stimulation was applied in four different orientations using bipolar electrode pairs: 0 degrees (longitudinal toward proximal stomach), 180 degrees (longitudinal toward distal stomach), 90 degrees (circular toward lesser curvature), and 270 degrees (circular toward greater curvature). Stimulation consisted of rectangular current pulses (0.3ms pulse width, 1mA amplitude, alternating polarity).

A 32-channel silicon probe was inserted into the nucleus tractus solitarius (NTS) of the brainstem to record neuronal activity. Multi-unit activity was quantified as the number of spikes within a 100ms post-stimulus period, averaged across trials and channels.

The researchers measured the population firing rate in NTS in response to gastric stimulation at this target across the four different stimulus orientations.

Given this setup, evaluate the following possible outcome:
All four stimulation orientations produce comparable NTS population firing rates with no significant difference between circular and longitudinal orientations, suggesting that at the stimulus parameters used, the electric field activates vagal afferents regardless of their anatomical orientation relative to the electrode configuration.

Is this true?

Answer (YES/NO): NO